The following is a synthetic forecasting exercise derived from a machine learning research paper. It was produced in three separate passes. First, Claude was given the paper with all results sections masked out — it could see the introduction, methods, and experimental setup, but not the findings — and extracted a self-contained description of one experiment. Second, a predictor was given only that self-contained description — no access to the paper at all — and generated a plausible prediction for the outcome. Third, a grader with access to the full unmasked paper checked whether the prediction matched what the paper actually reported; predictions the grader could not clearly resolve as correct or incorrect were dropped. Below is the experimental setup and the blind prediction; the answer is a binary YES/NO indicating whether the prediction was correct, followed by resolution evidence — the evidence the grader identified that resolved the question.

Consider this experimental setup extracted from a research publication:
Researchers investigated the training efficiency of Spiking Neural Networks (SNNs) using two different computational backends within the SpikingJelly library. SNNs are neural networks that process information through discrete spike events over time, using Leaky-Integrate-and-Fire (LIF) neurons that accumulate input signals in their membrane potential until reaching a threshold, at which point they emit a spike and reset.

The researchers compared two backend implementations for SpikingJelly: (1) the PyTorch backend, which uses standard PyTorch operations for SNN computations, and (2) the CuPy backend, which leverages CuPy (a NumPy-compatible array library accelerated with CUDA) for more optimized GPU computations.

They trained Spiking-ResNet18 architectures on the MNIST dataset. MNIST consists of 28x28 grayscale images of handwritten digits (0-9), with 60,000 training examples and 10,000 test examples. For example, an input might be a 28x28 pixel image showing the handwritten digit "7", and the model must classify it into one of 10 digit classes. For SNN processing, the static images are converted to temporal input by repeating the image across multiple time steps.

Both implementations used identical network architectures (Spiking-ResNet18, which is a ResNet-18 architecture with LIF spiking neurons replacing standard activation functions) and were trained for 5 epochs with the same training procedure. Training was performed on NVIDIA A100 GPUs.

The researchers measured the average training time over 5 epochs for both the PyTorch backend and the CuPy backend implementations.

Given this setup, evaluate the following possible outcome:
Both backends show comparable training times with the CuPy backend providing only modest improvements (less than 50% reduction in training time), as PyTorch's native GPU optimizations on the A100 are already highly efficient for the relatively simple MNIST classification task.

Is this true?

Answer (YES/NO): NO